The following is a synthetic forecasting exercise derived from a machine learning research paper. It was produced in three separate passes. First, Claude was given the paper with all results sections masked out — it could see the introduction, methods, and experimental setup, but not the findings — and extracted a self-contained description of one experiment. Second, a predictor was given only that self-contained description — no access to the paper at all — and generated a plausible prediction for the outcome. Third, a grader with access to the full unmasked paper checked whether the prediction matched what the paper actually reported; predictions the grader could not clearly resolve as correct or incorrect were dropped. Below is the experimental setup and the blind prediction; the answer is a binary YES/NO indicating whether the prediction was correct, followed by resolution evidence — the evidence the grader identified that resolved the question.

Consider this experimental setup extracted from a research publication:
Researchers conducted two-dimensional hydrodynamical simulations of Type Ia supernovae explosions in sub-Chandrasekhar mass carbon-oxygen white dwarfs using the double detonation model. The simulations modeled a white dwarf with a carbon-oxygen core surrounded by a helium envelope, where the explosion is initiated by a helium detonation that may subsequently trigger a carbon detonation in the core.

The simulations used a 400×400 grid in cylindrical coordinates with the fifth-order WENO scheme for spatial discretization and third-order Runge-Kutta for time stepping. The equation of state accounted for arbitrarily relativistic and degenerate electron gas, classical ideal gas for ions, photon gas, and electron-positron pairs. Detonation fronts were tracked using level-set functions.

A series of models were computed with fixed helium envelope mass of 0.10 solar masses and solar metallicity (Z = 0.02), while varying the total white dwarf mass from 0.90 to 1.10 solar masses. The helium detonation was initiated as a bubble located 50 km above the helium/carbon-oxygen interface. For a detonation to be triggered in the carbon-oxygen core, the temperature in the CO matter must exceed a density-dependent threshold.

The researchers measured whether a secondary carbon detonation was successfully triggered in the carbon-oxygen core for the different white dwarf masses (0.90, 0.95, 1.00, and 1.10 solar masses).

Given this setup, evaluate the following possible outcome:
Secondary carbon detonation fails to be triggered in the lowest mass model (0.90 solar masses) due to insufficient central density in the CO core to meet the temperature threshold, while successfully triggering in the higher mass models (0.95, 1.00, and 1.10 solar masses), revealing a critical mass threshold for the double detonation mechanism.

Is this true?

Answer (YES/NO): NO